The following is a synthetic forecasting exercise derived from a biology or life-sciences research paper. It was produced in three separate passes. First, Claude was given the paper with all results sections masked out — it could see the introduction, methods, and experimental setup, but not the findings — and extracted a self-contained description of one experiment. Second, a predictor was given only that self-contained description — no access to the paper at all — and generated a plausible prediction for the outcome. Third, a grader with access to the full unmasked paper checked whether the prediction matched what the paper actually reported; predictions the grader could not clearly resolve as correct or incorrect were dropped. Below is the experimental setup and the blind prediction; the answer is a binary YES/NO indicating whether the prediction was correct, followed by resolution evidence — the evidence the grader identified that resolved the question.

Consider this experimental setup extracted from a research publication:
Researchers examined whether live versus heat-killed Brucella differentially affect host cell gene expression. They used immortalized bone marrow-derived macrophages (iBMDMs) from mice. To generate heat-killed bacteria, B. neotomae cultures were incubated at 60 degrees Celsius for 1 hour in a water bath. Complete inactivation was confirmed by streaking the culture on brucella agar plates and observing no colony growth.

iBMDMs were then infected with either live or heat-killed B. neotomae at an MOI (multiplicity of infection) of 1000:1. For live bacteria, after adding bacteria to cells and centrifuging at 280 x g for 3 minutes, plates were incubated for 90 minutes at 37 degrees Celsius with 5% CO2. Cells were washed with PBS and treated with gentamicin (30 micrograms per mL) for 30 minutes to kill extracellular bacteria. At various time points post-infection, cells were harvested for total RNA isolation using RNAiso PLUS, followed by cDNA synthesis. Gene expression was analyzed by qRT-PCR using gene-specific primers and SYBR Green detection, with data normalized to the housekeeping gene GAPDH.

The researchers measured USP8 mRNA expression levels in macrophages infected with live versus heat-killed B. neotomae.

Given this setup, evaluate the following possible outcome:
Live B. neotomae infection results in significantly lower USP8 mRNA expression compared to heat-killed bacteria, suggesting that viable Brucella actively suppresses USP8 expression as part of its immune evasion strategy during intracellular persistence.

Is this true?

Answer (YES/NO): YES